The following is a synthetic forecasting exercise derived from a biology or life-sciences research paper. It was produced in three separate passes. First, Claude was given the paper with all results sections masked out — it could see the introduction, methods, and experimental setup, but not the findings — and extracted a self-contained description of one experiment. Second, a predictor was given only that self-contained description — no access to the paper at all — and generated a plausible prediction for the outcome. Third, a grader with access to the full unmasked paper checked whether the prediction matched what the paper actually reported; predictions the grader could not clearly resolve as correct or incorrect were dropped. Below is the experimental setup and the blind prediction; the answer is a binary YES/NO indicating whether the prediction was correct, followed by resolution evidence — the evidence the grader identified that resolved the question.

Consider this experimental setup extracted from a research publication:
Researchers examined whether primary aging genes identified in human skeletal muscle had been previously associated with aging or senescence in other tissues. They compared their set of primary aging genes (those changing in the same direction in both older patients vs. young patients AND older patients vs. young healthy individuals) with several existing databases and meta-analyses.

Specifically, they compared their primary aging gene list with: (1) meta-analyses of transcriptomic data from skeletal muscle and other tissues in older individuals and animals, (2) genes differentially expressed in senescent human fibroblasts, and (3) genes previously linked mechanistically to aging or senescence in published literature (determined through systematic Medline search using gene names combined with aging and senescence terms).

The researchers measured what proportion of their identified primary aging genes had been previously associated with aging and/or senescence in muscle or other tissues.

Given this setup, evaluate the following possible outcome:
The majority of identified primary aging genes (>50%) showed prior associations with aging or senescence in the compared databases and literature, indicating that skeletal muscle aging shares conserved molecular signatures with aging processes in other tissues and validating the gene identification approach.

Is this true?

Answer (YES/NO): NO